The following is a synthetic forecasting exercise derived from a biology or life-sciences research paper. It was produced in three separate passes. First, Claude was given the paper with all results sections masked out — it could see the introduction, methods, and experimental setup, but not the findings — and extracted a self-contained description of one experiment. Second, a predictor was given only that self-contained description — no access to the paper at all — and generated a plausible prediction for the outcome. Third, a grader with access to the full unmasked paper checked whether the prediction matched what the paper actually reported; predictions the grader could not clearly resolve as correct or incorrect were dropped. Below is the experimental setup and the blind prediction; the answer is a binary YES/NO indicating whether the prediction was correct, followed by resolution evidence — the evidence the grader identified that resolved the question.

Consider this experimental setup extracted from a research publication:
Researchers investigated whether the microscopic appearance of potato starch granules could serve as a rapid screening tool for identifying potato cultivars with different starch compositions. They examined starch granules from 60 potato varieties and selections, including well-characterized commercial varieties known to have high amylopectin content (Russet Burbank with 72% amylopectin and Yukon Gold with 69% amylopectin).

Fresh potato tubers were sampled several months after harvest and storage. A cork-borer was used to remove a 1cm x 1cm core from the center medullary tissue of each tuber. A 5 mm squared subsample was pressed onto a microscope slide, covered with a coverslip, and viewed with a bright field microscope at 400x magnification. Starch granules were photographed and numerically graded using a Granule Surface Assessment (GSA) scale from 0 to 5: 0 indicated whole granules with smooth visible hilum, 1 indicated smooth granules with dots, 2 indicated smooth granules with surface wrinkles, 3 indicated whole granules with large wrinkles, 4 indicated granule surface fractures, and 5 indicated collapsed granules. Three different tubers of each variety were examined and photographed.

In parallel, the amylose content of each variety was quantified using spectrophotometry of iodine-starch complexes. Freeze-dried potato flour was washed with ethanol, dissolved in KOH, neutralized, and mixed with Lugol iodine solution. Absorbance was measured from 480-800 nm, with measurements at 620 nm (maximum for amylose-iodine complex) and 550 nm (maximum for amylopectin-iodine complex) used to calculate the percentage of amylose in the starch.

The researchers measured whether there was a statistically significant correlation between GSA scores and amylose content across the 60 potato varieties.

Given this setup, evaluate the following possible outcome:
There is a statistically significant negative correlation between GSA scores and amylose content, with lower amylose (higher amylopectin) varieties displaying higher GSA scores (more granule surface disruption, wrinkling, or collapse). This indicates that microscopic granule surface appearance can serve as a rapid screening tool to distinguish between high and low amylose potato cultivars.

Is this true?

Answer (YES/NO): NO